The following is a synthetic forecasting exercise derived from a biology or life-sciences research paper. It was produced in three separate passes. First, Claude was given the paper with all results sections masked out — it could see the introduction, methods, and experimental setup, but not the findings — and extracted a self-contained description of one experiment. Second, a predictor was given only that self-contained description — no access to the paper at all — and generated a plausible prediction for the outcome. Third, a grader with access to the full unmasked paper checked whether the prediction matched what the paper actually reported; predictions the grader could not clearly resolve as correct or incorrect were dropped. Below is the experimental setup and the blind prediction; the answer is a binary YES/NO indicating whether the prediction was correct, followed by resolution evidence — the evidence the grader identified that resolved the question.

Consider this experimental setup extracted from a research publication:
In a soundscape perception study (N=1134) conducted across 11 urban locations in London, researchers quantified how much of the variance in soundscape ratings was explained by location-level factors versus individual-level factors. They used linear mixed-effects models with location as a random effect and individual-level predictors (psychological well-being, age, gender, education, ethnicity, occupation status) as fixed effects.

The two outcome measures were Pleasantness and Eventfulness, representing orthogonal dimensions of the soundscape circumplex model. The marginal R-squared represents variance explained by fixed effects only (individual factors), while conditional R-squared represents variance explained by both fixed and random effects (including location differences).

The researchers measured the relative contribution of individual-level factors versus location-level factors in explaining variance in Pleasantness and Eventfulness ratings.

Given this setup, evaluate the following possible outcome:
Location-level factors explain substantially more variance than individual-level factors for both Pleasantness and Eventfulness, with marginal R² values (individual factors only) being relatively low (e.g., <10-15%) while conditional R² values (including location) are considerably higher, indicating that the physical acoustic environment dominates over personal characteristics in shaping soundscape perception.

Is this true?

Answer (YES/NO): YES